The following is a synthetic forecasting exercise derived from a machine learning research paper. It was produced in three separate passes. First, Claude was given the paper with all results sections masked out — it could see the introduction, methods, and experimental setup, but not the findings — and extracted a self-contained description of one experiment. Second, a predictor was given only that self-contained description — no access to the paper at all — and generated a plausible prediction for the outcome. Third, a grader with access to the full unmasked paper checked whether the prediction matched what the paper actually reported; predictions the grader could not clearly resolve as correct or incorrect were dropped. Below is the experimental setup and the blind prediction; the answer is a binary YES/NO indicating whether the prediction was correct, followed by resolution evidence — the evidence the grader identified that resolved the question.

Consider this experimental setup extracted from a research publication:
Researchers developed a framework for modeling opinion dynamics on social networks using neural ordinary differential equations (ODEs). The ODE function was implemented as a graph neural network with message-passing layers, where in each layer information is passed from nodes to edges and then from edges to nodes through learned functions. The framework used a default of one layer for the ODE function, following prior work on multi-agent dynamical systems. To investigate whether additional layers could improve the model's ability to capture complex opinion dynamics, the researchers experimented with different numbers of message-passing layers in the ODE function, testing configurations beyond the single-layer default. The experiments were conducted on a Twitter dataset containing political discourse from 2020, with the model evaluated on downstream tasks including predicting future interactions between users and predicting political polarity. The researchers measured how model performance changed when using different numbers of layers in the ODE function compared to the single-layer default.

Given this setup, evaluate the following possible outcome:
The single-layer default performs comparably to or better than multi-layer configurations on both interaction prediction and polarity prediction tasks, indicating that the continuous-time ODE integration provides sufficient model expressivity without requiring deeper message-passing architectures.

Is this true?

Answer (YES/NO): YES